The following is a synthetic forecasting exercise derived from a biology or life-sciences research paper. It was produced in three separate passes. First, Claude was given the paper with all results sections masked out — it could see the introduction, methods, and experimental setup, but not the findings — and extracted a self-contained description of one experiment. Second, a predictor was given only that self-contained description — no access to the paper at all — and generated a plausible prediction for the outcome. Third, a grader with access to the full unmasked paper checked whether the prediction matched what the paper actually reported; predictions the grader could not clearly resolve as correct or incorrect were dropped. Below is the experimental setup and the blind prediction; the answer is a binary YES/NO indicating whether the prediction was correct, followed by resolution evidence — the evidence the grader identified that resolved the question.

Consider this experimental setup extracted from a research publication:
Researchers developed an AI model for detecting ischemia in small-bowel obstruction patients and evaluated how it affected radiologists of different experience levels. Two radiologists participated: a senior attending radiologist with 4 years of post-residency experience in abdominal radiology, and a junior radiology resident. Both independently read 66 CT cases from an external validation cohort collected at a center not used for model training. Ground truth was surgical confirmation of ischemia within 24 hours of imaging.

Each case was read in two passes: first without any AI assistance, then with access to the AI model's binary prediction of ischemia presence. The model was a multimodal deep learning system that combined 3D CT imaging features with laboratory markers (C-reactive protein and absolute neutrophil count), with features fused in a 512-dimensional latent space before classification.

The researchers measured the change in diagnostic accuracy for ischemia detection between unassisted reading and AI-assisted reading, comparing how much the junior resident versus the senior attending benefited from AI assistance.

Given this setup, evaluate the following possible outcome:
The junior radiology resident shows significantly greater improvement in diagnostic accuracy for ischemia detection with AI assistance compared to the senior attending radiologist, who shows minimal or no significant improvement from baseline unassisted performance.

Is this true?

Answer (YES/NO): NO